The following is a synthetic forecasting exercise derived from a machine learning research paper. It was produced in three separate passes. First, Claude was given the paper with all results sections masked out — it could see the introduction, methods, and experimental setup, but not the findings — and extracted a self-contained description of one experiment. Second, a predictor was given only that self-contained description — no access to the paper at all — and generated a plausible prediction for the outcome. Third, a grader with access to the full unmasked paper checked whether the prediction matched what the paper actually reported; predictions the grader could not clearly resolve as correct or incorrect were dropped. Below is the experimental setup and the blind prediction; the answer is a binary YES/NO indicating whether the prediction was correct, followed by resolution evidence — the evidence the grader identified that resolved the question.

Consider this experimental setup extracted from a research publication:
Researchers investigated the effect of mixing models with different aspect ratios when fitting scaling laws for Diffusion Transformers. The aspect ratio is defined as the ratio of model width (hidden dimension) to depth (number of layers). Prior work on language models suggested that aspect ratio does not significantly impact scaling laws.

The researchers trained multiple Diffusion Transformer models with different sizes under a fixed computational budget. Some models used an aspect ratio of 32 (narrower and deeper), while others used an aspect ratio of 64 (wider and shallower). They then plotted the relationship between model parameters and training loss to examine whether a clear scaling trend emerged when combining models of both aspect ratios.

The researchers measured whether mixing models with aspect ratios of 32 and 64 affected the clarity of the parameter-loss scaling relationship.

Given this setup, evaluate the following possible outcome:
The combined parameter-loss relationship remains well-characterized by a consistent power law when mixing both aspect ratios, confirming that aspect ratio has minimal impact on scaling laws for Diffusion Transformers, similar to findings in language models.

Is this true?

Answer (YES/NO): NO